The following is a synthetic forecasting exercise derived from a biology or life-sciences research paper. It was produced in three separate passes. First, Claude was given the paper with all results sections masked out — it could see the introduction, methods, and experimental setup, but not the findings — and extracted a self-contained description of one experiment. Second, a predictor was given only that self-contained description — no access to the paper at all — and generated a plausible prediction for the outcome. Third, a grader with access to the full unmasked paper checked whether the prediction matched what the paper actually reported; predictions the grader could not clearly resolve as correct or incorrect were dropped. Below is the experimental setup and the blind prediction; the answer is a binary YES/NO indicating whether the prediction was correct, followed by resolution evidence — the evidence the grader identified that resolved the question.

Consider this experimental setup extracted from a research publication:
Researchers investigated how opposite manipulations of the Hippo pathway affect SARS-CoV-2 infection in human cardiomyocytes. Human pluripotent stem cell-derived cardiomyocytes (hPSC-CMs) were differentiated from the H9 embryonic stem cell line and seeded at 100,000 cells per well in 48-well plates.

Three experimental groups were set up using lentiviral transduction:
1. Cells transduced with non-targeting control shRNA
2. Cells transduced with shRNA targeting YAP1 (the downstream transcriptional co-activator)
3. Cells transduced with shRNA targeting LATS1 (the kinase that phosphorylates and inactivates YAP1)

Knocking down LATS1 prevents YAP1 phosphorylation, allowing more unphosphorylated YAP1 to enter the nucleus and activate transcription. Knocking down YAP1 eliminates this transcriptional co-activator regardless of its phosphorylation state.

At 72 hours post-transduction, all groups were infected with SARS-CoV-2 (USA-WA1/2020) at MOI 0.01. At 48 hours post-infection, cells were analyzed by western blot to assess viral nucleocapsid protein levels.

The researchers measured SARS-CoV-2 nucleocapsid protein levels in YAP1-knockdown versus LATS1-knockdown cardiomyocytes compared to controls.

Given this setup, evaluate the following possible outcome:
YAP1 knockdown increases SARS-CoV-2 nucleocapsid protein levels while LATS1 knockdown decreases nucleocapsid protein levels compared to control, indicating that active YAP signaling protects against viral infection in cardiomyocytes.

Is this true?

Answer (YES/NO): NO